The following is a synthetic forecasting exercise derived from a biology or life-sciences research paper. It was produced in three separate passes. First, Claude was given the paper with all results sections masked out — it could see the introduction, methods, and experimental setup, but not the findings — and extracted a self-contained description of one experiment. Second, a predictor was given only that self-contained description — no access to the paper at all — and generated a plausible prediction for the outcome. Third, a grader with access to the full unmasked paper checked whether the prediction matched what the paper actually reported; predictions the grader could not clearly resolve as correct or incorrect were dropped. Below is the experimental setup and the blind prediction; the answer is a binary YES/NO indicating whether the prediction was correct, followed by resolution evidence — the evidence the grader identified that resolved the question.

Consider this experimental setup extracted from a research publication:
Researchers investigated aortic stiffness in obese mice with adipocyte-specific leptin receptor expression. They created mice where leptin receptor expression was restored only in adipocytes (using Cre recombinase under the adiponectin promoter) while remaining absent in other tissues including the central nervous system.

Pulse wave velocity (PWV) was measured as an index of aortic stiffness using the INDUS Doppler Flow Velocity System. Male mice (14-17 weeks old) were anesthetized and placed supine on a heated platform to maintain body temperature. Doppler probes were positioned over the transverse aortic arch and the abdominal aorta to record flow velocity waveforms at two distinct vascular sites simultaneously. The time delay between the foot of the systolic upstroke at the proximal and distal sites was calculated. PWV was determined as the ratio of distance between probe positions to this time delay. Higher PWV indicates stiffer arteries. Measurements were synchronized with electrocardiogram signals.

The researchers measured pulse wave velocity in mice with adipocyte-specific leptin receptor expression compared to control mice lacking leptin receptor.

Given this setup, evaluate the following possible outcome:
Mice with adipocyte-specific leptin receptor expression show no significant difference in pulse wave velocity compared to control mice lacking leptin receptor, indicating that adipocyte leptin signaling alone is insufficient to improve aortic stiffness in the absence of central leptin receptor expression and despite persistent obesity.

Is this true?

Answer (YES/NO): NO